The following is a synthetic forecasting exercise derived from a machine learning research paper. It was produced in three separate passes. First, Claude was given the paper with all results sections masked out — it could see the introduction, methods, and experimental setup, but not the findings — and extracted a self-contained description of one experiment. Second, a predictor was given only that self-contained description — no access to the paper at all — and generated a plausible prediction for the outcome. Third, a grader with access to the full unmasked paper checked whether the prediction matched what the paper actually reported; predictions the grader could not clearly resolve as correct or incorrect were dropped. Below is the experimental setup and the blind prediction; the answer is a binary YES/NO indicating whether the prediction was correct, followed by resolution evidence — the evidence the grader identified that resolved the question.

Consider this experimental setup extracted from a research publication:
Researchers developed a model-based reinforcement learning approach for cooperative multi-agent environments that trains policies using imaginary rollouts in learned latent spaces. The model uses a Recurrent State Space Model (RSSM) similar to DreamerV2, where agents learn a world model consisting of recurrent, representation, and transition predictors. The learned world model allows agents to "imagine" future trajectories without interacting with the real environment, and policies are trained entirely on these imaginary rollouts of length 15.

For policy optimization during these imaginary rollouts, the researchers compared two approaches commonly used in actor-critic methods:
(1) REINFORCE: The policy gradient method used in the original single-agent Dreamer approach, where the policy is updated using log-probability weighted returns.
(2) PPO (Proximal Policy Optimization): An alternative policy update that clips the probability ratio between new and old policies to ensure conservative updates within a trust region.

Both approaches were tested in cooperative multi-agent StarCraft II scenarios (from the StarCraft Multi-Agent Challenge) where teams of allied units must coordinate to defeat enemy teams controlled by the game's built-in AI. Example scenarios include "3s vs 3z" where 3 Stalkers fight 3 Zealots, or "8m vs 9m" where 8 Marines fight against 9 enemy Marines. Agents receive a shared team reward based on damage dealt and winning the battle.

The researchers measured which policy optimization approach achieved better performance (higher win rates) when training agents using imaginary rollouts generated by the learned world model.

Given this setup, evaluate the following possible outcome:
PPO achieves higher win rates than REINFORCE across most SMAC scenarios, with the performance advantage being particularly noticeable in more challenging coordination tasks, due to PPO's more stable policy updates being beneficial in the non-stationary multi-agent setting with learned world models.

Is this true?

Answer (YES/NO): NO